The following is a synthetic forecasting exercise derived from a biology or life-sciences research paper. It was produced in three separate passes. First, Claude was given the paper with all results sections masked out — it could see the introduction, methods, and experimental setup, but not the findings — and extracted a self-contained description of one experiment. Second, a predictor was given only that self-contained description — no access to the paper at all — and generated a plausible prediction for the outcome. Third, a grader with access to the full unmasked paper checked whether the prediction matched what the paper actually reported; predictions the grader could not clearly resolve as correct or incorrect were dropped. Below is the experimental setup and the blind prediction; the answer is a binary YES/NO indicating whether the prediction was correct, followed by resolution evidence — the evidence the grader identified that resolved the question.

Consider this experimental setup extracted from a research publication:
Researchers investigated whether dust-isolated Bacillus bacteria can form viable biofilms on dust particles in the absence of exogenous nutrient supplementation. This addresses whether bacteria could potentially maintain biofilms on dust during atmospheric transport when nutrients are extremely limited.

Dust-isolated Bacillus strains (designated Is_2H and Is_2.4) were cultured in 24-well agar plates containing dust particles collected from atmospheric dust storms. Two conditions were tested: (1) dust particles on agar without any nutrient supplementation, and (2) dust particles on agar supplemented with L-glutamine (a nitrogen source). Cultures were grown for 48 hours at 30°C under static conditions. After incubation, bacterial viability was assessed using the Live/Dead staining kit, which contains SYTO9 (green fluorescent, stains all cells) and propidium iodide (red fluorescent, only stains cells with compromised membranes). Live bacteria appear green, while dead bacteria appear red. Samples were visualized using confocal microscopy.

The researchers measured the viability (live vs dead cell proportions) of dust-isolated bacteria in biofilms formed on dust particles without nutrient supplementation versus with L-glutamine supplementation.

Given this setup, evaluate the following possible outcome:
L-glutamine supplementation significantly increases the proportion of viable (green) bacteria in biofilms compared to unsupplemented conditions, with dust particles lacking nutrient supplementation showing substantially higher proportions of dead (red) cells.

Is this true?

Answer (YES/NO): NO